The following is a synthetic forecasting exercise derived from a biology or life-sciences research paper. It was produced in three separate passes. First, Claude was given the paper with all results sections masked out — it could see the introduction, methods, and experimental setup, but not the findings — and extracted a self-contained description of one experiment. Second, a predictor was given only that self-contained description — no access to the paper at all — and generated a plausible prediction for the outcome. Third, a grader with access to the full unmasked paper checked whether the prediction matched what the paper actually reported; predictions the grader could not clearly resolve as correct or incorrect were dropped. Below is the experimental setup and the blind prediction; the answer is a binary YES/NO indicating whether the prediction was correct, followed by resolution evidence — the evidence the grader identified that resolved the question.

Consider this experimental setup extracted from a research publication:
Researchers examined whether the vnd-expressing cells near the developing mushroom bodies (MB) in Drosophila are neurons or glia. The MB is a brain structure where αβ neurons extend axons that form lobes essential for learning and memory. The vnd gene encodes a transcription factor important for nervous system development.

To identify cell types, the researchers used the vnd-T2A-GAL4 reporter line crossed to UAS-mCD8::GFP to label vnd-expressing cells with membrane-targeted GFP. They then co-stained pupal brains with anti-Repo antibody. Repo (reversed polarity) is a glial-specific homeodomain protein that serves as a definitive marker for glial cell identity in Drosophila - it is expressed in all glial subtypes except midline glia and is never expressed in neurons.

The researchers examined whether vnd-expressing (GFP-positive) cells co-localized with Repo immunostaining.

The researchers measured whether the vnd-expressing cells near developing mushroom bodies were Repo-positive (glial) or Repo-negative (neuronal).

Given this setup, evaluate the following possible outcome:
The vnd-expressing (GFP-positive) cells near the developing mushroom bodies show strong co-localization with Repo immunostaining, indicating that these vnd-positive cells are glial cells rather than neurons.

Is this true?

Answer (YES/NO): NO